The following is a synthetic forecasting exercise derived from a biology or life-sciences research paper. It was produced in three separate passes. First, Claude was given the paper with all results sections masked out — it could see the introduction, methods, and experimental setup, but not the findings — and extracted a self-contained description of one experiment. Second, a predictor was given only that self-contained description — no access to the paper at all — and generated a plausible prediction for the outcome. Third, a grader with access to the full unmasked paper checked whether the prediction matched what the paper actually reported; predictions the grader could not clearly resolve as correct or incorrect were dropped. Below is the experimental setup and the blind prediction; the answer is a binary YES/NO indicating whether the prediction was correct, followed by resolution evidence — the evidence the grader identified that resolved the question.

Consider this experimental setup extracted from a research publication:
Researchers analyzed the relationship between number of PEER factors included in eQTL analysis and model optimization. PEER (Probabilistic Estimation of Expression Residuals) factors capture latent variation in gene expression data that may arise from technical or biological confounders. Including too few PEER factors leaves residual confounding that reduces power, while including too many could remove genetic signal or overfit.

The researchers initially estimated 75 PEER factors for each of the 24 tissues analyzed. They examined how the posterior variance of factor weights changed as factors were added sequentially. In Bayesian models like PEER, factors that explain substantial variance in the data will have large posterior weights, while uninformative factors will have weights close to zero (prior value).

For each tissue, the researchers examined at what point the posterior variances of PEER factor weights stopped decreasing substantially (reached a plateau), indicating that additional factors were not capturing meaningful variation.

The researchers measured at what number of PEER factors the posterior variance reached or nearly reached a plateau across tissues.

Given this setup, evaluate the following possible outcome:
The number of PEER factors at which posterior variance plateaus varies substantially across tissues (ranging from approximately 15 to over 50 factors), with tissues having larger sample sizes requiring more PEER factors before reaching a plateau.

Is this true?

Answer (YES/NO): NO